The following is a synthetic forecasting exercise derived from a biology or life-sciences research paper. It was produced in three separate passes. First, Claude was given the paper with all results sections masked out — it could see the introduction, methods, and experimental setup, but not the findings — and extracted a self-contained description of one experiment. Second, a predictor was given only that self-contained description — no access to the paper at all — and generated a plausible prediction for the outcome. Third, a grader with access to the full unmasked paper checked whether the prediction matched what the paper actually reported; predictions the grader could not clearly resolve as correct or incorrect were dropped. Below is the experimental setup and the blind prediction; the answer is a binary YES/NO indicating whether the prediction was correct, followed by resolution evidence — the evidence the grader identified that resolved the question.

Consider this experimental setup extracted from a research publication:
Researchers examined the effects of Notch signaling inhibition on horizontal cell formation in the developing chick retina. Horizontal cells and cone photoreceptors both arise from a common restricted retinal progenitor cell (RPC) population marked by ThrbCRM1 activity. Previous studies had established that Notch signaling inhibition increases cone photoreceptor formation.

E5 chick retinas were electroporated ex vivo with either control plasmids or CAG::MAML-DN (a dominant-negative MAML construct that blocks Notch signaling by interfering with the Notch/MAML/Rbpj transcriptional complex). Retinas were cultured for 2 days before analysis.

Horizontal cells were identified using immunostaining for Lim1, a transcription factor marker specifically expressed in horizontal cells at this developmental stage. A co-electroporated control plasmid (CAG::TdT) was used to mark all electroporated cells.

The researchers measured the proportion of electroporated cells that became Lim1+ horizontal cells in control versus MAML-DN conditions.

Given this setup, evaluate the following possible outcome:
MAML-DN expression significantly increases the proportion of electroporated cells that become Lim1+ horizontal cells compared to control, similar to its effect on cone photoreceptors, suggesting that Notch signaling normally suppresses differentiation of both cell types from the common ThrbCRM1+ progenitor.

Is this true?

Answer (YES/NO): NO